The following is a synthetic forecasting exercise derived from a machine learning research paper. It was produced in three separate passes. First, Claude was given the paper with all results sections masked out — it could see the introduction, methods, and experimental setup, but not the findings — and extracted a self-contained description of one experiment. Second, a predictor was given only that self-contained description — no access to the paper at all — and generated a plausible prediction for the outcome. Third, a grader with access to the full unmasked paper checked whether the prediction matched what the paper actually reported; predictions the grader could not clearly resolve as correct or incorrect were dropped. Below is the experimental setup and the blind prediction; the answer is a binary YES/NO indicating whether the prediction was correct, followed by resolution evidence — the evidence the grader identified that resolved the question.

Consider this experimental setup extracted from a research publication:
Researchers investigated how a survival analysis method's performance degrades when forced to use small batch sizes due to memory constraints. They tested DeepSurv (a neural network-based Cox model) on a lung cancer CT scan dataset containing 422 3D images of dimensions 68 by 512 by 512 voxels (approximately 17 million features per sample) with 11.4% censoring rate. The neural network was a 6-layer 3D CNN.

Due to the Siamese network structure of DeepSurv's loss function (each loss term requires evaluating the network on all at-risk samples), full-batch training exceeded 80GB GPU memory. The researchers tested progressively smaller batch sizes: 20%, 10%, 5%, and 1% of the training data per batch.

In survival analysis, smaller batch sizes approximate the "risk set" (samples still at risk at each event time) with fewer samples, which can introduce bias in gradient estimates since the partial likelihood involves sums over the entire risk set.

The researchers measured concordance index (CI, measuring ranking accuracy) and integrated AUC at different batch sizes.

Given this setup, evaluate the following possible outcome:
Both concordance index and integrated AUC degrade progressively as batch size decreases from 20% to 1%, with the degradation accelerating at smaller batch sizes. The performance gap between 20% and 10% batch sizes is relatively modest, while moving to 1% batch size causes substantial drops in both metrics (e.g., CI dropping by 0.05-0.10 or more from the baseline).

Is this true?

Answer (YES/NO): NO